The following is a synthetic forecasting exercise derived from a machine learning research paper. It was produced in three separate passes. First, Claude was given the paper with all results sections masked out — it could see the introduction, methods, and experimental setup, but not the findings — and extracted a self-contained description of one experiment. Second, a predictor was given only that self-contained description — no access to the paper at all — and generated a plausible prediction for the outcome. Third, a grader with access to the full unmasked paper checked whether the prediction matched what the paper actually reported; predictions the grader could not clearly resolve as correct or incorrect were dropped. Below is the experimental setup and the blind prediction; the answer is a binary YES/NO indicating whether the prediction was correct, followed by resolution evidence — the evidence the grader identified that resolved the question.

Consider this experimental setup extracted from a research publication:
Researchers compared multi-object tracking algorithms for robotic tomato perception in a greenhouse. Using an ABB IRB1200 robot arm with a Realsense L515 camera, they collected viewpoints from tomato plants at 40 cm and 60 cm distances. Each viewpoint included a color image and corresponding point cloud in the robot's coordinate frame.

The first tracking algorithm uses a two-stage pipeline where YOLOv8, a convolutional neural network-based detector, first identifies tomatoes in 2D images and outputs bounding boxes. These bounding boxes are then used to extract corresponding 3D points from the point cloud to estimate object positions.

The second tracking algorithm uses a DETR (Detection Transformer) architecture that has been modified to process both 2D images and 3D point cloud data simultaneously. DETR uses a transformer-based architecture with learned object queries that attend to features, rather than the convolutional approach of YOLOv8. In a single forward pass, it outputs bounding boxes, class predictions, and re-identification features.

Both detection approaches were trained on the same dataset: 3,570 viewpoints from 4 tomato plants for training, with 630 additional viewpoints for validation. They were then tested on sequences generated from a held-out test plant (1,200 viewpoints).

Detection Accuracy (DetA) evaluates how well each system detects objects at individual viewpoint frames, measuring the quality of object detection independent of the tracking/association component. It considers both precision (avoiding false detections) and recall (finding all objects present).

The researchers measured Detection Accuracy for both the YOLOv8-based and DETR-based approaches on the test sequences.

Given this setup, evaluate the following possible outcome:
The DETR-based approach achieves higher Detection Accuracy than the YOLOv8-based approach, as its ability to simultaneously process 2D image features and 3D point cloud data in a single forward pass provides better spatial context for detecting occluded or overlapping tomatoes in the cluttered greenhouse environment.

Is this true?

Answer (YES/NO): NO